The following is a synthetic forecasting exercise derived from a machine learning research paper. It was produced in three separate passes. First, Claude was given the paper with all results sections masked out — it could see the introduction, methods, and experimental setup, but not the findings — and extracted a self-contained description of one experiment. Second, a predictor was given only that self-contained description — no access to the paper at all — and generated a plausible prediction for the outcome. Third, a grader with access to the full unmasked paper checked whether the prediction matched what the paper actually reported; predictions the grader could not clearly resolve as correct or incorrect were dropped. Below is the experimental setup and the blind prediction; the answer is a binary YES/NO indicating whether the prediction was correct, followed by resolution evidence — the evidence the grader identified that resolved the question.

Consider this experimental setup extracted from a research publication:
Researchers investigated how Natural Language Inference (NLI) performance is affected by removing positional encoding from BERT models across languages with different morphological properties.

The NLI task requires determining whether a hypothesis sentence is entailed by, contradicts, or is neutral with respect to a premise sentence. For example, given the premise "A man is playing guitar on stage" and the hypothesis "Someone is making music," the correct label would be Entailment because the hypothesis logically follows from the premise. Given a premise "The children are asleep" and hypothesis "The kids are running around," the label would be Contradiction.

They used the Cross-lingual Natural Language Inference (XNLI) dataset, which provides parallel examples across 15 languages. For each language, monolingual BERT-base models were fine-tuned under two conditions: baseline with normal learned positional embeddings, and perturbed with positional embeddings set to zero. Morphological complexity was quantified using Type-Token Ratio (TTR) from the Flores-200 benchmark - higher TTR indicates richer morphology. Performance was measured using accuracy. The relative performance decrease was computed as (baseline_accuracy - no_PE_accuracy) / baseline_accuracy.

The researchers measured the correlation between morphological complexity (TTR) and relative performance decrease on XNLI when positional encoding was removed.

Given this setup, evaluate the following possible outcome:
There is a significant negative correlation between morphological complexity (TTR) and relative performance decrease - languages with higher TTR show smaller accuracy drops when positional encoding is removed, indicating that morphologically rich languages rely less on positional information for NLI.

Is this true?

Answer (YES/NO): YES